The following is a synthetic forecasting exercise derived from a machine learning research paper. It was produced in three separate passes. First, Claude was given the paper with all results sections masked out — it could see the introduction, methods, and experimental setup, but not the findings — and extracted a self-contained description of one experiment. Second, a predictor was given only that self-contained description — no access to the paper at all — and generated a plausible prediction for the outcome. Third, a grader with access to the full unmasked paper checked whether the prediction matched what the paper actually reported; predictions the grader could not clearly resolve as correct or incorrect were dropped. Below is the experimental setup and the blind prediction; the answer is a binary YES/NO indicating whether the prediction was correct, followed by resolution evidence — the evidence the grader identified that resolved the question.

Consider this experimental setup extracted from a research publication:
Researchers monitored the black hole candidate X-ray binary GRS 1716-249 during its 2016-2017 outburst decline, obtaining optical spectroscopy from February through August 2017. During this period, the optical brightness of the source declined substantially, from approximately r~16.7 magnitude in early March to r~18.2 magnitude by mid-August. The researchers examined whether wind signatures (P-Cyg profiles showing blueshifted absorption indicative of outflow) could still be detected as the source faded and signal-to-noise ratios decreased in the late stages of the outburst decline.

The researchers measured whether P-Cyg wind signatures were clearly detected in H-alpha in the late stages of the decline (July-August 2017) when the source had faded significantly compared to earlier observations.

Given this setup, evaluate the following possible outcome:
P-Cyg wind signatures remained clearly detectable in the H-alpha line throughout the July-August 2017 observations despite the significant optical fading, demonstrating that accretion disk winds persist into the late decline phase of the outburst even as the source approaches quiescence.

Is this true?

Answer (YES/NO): NO